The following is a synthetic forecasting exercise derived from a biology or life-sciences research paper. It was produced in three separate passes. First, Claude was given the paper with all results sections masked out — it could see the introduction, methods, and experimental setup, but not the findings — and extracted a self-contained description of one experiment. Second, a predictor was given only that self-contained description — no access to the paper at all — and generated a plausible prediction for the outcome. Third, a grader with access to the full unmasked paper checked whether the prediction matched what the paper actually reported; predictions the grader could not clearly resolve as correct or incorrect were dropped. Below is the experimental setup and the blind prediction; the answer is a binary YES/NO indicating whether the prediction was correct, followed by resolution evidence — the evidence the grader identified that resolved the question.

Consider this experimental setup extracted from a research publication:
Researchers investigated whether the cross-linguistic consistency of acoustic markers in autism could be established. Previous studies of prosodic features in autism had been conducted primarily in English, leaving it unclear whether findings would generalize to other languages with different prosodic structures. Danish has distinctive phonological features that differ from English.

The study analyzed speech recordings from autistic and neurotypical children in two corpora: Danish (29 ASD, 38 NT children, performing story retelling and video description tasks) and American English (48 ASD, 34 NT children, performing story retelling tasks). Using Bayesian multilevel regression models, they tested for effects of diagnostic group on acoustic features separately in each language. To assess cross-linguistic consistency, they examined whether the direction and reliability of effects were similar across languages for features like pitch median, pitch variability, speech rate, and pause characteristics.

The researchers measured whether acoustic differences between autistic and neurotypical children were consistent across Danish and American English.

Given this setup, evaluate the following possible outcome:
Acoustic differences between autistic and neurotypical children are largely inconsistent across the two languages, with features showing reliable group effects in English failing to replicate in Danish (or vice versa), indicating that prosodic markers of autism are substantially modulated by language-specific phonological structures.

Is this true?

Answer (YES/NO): NO